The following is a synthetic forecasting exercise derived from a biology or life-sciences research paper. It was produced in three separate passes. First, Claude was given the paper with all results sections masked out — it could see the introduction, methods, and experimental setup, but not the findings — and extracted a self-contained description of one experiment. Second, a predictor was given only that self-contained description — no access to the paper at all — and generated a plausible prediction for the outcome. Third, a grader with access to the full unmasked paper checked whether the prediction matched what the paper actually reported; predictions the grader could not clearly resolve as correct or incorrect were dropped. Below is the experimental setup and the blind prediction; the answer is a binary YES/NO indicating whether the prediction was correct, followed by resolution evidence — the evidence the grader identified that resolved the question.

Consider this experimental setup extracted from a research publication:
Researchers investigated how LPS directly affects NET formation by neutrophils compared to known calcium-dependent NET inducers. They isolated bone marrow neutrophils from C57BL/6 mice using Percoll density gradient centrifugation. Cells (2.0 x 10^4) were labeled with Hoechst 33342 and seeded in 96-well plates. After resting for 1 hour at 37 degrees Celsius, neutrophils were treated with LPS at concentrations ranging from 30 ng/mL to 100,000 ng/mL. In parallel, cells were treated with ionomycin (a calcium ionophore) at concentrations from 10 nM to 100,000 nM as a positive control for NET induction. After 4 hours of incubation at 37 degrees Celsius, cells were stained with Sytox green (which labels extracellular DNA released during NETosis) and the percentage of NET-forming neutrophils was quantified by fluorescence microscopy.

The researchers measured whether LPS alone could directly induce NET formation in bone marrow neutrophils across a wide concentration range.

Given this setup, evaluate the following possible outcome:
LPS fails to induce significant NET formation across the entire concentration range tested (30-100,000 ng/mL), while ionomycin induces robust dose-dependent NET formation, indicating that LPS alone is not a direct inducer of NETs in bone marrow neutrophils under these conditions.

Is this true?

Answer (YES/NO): YES